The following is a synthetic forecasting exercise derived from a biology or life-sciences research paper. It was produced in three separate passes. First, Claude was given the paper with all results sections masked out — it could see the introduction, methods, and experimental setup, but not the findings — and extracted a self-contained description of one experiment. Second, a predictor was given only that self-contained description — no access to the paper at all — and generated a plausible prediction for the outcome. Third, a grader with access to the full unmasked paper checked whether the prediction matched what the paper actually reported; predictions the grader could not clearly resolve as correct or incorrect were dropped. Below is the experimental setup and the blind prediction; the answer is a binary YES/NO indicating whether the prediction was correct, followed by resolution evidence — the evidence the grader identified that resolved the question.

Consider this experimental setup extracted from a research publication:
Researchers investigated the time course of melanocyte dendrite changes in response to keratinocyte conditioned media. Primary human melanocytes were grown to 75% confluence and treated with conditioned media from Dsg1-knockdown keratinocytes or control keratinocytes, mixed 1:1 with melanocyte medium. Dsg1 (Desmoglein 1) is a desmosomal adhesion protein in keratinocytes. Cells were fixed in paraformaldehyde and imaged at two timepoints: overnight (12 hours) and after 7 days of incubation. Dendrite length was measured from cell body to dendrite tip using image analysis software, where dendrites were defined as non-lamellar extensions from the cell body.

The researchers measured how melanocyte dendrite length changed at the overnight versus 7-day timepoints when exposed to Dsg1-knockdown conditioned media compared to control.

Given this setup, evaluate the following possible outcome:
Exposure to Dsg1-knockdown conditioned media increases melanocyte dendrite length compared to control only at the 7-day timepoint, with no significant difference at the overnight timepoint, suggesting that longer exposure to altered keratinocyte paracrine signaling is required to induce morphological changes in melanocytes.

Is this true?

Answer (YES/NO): NO